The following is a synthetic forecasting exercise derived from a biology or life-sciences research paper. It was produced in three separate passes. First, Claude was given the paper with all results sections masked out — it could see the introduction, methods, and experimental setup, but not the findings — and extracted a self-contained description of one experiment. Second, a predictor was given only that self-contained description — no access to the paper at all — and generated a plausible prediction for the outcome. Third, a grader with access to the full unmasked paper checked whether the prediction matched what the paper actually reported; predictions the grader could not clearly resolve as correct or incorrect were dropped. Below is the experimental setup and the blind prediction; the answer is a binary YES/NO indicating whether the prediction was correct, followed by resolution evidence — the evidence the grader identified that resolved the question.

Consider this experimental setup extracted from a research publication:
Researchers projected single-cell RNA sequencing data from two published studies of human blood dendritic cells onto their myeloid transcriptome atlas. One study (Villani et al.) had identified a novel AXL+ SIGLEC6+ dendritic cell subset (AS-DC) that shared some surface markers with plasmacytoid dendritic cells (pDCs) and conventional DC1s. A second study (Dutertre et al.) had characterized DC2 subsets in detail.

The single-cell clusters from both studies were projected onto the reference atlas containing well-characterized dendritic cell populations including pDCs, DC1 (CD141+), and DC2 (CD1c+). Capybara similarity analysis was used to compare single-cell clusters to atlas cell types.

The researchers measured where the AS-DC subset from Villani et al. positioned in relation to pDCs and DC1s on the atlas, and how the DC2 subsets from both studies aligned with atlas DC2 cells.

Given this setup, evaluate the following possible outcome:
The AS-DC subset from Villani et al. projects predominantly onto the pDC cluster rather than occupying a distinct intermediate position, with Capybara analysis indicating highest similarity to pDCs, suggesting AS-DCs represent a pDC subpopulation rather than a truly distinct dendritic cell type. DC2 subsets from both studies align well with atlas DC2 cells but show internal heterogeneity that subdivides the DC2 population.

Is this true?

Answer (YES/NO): NO